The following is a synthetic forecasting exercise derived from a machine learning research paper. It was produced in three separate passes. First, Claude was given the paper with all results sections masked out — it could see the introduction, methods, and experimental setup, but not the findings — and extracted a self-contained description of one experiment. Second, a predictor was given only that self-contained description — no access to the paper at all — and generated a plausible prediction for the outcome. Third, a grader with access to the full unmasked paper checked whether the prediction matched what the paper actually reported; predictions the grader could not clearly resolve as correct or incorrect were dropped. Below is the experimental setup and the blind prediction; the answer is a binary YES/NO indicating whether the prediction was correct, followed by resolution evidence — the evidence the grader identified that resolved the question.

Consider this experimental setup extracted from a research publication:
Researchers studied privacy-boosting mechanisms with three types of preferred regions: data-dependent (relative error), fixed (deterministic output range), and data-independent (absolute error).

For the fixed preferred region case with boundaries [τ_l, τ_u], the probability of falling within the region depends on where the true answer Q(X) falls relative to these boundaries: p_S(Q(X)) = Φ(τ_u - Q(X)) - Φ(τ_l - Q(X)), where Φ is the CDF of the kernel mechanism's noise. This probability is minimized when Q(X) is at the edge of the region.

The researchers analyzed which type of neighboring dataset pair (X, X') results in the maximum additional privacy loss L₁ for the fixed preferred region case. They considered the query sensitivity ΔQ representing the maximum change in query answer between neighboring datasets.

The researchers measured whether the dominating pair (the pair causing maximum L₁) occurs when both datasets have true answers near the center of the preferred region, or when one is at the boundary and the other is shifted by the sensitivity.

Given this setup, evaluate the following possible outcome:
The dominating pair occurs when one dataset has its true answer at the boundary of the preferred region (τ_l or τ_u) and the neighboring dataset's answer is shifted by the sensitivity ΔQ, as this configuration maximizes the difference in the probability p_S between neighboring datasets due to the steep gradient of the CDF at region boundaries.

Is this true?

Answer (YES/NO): YES